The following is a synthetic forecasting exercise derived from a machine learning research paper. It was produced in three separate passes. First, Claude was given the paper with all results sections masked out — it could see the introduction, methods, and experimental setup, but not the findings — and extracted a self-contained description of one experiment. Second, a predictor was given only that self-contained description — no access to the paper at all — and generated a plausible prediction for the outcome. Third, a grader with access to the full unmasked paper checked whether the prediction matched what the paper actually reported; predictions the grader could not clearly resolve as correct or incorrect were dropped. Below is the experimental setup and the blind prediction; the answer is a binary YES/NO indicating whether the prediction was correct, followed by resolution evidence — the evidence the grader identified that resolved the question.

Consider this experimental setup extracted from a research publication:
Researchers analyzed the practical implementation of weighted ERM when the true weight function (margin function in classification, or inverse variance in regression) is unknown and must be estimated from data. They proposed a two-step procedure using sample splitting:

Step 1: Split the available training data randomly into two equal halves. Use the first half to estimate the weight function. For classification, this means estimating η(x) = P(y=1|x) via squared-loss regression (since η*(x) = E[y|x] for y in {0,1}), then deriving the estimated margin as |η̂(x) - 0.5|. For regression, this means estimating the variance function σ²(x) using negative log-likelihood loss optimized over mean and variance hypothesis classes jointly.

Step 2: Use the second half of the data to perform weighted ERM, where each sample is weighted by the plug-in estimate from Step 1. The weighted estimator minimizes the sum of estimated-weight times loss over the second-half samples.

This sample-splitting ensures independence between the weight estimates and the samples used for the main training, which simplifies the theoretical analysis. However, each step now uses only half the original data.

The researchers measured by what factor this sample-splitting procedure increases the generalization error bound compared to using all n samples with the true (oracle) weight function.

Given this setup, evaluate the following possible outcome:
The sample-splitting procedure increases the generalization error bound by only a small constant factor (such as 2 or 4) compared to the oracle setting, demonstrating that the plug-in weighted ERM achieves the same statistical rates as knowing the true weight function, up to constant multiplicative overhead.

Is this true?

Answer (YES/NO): YES